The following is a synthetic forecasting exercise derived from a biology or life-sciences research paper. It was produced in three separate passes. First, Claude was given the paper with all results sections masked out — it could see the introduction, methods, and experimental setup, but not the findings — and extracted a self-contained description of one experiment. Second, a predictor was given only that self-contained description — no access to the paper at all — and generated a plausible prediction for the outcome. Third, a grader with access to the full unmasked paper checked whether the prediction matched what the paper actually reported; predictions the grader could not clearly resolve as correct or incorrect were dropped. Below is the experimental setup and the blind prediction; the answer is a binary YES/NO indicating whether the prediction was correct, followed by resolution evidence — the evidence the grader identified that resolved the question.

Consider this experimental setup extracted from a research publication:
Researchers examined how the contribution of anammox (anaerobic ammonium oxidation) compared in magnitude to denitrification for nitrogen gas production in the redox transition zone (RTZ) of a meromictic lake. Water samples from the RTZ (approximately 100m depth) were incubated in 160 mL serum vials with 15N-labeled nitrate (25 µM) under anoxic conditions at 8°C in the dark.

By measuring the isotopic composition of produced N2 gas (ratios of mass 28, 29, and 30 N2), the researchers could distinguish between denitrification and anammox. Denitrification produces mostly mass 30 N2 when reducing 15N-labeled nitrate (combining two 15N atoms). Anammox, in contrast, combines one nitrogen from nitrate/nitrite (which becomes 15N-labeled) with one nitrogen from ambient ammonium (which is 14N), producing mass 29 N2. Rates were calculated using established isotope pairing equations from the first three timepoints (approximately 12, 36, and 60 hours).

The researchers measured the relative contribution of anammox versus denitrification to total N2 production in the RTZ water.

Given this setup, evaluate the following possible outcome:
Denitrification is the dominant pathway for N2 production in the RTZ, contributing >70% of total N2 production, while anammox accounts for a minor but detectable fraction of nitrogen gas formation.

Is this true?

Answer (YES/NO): YES